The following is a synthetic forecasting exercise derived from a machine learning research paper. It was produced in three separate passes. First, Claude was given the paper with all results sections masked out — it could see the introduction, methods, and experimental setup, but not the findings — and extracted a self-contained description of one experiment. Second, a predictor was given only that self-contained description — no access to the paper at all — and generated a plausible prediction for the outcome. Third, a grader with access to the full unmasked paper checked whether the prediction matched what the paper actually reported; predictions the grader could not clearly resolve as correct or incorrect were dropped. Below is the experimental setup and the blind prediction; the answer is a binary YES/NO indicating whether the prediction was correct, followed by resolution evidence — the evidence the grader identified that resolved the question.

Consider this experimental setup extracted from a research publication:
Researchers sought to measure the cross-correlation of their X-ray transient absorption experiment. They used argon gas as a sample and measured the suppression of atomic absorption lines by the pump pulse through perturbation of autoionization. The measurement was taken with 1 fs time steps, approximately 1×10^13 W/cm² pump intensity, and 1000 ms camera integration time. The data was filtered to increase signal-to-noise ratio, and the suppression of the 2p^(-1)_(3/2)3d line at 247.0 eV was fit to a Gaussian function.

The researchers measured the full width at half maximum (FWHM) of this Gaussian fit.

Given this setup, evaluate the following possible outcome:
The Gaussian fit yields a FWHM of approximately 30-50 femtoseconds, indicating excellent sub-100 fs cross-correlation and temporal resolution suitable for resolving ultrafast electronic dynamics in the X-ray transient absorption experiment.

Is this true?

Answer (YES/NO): NO